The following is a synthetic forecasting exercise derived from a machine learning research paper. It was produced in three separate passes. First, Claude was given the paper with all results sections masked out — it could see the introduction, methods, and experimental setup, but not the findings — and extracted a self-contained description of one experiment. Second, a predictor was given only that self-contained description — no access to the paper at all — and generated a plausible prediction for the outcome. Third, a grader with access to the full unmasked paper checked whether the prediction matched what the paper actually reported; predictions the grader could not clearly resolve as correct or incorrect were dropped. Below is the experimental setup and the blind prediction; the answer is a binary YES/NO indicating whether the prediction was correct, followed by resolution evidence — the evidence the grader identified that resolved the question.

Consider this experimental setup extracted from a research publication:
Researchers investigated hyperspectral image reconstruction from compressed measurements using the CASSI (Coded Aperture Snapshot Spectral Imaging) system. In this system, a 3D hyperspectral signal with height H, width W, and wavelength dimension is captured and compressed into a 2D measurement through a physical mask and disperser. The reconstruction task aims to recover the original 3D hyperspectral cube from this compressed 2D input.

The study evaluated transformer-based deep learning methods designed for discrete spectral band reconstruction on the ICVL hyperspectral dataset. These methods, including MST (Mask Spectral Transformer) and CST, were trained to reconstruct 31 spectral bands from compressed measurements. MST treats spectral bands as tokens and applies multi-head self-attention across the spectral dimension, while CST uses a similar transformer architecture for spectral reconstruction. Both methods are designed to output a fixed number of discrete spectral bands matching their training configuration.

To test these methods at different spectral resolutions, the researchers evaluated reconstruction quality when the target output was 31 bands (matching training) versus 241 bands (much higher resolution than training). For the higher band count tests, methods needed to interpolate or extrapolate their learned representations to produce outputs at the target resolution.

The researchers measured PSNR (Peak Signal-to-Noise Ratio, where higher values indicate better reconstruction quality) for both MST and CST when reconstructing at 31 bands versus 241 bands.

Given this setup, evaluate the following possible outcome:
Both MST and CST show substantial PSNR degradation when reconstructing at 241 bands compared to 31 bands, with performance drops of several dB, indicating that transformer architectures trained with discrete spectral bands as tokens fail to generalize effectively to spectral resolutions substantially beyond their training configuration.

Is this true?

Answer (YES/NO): YES